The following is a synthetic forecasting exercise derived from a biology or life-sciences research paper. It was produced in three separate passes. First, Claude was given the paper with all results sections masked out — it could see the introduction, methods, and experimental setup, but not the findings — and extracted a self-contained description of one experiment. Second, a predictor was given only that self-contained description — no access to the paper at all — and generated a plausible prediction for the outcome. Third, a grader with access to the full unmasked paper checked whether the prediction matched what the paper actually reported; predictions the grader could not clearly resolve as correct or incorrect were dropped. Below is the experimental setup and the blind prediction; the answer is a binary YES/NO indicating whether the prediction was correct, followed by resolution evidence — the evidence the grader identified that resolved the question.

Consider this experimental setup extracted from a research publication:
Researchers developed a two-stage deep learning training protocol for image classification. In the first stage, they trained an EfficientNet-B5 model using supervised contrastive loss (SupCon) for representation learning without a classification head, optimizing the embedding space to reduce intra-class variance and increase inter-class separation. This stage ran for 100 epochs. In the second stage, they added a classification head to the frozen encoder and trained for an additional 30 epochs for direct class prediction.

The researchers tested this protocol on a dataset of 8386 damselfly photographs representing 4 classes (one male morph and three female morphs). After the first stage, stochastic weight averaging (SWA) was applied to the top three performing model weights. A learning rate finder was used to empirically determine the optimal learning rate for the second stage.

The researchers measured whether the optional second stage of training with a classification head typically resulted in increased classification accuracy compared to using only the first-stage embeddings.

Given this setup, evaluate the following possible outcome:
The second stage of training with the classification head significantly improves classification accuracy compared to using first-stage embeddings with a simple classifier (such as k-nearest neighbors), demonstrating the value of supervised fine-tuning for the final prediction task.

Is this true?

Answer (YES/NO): NO